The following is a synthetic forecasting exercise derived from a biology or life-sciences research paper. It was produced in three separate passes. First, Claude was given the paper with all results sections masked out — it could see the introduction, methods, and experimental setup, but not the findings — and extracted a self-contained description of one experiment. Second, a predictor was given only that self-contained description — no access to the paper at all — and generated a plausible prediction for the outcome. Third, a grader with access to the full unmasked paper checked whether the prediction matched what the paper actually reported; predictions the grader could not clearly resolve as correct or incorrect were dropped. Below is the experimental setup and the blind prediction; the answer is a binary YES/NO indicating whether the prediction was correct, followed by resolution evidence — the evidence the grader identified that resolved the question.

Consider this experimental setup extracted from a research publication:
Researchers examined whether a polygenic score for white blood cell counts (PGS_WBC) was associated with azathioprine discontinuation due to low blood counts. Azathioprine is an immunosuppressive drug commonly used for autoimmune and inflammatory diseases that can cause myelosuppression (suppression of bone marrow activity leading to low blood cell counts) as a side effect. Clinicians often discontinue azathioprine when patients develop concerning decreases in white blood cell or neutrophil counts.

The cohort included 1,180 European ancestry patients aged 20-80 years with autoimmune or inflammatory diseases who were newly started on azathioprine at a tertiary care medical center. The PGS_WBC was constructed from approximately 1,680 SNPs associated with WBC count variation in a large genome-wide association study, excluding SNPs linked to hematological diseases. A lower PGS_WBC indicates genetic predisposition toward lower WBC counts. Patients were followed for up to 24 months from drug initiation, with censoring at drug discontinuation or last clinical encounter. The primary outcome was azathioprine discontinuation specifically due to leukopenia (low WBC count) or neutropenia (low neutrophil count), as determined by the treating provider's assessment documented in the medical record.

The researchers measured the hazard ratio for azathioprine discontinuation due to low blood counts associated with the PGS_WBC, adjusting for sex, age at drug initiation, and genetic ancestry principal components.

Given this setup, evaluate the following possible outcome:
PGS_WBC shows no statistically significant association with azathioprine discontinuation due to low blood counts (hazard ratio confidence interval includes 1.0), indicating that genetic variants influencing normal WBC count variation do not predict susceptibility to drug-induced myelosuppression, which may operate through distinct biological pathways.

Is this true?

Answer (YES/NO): NO